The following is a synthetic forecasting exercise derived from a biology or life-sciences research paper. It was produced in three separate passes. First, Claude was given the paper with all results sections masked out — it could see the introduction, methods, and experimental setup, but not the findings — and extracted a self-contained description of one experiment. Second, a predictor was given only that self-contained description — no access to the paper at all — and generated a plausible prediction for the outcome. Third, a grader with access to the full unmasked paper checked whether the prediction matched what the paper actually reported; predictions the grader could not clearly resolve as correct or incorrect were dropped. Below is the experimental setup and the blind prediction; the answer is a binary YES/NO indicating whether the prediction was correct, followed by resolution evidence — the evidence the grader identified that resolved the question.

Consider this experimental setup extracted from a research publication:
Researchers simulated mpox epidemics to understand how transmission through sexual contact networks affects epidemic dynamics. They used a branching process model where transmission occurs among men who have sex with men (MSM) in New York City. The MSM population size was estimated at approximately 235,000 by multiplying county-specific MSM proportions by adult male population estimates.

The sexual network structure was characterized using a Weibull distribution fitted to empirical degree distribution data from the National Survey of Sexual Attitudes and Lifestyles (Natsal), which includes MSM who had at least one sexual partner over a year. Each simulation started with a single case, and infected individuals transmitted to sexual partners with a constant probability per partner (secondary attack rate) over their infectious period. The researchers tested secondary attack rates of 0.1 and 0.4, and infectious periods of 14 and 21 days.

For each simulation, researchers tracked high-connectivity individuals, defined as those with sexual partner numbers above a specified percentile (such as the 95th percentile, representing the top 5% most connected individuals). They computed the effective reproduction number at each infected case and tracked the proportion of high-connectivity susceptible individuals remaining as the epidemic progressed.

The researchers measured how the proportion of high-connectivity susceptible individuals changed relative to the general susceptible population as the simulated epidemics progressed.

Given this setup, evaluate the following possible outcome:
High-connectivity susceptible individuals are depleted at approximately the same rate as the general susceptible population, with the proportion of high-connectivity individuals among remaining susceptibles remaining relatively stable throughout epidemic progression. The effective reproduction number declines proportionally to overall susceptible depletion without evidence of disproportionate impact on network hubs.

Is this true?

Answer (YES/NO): NO